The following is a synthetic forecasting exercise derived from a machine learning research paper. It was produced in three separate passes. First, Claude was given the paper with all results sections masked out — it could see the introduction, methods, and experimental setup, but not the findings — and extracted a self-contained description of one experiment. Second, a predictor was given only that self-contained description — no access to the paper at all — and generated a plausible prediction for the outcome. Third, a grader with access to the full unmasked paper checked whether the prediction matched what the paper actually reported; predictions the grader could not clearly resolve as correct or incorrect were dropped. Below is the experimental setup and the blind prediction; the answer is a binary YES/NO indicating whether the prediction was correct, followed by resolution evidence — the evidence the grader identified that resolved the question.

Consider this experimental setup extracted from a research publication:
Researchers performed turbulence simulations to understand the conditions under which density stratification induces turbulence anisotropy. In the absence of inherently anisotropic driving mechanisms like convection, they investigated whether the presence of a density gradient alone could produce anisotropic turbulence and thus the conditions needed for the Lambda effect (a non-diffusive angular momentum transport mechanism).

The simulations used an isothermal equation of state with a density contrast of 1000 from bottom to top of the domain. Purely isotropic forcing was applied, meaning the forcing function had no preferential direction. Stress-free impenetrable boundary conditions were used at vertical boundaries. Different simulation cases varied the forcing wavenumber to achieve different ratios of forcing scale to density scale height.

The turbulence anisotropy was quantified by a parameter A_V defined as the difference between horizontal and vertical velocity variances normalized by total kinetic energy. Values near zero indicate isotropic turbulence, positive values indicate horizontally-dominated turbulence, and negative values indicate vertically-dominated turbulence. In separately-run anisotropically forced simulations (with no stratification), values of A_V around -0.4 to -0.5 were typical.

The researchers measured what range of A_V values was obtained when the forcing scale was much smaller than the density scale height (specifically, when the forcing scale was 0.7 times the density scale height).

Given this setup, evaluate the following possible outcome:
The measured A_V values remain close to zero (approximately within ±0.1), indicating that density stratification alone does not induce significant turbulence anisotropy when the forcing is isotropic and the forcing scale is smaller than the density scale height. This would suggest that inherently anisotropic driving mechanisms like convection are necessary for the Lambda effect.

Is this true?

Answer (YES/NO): YES